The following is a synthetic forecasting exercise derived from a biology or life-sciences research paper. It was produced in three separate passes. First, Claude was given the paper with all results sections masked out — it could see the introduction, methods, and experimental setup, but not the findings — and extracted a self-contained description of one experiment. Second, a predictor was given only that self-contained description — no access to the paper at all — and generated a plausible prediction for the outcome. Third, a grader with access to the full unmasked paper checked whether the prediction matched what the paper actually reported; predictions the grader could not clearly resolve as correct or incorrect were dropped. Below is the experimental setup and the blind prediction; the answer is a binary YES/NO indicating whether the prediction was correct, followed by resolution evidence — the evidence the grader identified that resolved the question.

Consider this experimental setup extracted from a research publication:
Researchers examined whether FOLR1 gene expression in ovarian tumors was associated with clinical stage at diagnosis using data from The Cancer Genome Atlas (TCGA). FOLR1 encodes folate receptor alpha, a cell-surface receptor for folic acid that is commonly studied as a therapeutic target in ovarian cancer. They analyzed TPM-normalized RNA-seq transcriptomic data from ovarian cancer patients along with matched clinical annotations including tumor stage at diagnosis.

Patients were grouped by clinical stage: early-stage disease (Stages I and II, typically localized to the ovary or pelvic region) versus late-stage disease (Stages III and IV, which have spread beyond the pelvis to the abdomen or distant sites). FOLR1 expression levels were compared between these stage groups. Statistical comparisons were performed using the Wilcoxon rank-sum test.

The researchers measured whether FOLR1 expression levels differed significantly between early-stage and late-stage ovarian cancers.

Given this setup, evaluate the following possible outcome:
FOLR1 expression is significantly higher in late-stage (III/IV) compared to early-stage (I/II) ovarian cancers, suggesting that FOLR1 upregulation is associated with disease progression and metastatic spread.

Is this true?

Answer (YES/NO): NO